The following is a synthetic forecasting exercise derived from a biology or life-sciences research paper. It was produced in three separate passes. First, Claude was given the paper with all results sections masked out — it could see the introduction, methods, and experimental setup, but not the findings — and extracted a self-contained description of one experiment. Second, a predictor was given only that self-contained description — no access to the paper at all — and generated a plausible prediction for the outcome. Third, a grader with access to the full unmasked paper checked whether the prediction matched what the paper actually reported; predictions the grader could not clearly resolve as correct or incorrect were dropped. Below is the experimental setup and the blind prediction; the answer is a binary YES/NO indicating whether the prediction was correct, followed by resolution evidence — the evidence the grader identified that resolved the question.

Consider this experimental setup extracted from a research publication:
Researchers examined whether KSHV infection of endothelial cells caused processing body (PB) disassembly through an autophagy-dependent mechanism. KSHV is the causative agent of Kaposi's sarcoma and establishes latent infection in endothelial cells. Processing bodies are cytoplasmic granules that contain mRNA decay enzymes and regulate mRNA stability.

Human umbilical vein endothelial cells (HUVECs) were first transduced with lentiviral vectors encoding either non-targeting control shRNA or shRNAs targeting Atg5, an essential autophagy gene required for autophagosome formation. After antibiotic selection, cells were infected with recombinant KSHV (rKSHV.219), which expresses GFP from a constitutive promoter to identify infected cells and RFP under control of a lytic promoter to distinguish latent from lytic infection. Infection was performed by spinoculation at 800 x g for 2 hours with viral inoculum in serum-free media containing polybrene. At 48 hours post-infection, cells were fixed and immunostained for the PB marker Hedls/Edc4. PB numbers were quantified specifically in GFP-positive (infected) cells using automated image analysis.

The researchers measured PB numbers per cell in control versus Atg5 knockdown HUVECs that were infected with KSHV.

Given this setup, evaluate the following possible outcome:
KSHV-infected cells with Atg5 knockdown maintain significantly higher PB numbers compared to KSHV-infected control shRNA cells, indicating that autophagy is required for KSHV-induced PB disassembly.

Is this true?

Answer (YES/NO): YES